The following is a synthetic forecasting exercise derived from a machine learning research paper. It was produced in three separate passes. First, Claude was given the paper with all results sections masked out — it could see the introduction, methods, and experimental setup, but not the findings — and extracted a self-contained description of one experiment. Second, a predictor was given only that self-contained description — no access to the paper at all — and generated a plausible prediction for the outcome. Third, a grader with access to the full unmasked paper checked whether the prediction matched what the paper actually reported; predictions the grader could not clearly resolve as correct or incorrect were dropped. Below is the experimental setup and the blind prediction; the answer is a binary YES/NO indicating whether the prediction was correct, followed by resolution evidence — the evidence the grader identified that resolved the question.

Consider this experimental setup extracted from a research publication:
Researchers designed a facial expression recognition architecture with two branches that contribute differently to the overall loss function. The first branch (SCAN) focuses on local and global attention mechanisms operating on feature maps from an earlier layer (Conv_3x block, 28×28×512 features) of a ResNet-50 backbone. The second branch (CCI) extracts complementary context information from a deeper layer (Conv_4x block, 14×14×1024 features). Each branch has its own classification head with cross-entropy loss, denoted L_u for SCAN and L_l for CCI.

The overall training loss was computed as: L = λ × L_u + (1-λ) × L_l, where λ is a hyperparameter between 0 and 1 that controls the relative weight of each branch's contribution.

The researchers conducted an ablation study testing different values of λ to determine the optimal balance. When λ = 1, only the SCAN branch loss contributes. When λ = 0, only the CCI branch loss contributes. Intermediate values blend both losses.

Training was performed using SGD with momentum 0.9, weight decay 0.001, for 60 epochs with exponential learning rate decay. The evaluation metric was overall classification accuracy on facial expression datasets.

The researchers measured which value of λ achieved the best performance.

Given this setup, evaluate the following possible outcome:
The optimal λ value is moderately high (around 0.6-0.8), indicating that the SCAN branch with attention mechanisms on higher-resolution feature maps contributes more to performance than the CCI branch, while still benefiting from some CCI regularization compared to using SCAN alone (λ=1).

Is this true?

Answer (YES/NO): NO